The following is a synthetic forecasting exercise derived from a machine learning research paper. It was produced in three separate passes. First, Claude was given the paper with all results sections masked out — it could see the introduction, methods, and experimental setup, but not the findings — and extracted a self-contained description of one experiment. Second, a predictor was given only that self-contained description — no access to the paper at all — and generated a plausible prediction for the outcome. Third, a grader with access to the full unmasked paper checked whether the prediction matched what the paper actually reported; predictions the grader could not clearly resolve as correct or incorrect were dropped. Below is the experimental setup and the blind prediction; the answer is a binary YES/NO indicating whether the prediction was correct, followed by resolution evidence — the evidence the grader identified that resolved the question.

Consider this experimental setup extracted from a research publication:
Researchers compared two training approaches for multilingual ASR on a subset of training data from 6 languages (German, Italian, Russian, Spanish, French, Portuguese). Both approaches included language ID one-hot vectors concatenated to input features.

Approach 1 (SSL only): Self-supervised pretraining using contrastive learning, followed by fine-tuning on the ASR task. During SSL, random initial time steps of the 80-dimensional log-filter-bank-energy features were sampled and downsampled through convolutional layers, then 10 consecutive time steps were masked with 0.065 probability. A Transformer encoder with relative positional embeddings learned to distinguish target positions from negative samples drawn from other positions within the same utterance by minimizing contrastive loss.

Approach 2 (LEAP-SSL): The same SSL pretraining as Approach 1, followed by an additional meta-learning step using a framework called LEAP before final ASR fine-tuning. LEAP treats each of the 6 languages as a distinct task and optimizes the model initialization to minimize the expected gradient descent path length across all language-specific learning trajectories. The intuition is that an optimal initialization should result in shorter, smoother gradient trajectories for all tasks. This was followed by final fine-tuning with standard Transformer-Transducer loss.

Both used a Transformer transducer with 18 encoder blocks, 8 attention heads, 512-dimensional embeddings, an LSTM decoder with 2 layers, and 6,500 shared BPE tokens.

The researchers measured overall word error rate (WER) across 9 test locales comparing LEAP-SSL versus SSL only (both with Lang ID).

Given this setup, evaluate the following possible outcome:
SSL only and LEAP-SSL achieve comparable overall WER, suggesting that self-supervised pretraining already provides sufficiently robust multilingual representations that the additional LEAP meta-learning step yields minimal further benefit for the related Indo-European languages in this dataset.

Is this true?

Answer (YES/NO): NO